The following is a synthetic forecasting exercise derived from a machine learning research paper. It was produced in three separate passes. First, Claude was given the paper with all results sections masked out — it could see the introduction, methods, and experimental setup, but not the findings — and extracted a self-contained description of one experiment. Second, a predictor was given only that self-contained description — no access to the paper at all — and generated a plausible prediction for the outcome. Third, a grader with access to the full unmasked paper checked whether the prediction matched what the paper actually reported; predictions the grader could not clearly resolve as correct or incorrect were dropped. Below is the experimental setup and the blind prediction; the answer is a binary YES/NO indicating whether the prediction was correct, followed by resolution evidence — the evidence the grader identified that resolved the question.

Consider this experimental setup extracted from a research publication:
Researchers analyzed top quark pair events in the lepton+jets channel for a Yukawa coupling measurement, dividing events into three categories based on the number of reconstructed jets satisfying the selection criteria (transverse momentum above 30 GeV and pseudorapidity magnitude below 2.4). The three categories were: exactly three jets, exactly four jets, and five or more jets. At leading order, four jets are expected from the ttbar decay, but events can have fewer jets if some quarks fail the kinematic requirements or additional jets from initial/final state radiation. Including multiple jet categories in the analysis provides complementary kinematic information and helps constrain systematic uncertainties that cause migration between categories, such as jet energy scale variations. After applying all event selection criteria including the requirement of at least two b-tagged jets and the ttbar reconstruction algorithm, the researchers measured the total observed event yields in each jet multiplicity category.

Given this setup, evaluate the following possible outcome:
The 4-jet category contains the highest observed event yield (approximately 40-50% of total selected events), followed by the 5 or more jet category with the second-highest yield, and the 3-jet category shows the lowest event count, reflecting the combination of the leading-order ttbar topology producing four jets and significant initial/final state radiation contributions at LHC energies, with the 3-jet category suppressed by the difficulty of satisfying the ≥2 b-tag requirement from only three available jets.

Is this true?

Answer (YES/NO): NO